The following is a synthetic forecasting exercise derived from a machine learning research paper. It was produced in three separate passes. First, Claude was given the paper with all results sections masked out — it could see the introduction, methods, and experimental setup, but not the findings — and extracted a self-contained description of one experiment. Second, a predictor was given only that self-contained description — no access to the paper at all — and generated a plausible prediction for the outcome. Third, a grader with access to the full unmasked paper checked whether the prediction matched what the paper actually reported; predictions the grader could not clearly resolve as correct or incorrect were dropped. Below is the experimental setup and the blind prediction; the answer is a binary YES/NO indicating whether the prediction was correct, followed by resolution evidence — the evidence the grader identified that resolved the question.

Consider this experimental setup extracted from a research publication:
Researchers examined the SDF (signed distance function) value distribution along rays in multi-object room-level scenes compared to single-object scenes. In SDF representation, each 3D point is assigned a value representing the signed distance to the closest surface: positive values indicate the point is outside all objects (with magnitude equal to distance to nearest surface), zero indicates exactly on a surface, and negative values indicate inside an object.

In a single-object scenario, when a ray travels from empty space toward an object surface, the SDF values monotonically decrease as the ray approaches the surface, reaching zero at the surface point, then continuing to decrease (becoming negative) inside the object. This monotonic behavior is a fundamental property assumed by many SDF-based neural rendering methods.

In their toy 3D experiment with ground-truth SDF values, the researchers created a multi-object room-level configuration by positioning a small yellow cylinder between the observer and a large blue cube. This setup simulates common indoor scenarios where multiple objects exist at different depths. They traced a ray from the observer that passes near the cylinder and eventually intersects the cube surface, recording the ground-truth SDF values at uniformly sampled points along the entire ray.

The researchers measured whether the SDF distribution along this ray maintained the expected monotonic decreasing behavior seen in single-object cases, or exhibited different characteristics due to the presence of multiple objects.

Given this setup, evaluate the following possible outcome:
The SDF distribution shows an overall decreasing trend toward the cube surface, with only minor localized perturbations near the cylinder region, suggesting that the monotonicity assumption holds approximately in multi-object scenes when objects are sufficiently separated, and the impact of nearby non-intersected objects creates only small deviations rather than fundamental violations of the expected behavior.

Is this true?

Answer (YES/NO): NO